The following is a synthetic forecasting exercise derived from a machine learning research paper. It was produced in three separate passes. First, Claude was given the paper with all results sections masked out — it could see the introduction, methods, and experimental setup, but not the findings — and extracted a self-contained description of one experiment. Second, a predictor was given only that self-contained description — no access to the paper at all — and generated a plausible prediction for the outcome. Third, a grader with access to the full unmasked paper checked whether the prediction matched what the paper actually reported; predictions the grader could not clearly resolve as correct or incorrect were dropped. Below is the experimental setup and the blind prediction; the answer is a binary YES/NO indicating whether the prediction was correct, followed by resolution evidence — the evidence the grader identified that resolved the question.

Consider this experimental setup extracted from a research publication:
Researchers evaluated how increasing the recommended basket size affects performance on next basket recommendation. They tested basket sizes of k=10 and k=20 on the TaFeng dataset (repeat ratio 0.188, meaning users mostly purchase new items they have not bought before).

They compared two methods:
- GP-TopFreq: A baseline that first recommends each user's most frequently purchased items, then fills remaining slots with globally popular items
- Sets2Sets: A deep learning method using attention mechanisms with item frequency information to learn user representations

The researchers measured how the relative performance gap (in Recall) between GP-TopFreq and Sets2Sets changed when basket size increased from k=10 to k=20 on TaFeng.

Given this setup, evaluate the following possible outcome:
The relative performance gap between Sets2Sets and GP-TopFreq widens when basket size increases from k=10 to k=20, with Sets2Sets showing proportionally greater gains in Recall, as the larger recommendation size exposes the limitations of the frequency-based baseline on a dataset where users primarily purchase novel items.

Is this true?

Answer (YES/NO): YES